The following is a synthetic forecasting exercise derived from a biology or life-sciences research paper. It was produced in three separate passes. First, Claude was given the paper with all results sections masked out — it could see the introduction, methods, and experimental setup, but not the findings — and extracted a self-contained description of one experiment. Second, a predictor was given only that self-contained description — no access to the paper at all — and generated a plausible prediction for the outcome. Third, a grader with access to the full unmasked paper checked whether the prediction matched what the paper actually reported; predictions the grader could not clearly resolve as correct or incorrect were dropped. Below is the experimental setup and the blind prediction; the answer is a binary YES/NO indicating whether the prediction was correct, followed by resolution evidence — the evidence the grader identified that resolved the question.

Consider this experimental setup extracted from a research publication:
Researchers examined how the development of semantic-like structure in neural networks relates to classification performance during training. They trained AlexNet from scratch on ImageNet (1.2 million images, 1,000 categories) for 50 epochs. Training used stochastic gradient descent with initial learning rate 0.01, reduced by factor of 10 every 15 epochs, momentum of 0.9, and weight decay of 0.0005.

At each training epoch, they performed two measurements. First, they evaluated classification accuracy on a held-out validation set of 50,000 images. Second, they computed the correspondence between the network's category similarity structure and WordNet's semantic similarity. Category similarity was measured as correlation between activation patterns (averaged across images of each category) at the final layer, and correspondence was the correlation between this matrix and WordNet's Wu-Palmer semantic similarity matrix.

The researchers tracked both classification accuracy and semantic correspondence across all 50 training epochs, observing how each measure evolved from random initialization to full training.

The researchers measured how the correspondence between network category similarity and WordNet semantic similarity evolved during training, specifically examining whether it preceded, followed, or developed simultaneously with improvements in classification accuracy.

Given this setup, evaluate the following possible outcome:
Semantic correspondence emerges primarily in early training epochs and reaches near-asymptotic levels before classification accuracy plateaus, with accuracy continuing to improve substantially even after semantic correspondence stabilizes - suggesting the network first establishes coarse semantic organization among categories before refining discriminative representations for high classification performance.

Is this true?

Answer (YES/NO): YES